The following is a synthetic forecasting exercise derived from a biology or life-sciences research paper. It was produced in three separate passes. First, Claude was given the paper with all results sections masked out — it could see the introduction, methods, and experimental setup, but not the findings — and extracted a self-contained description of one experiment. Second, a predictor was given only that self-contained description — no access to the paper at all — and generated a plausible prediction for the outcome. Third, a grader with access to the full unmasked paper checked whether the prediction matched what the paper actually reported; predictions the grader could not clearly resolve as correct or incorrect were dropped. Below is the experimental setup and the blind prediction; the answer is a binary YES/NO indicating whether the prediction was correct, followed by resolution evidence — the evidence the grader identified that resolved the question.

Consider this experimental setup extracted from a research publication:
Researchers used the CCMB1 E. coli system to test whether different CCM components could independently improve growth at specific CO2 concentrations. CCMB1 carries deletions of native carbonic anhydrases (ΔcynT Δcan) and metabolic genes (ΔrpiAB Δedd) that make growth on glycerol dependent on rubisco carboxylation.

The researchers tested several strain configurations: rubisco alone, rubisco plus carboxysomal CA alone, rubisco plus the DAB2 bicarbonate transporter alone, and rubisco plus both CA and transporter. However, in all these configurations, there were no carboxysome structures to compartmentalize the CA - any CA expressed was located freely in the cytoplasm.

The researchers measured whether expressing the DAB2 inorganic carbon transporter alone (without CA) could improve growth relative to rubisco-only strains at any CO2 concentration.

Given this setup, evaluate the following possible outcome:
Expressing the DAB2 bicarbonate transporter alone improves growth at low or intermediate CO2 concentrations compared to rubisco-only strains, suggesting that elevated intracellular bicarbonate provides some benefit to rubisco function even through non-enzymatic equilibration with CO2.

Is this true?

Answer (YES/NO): YES